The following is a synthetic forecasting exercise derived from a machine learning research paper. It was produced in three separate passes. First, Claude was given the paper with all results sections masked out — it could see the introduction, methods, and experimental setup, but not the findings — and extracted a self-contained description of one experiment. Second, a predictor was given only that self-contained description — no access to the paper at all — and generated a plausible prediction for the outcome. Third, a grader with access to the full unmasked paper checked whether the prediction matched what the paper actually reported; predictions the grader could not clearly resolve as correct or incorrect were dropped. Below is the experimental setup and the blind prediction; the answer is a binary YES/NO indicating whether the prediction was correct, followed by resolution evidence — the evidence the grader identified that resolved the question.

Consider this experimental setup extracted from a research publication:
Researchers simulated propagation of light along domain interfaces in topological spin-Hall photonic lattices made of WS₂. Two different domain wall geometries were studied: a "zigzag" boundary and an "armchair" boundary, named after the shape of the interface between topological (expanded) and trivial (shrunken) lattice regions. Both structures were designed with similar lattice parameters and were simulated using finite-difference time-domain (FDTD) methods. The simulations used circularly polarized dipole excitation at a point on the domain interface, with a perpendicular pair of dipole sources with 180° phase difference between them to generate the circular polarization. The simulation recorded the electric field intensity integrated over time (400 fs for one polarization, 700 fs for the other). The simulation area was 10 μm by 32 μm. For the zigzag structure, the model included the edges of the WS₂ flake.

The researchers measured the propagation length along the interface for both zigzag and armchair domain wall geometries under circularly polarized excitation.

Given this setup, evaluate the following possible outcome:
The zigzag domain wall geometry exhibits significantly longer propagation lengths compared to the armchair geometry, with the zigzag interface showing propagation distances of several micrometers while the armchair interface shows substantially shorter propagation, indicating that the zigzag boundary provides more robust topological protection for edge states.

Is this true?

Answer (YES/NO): NO